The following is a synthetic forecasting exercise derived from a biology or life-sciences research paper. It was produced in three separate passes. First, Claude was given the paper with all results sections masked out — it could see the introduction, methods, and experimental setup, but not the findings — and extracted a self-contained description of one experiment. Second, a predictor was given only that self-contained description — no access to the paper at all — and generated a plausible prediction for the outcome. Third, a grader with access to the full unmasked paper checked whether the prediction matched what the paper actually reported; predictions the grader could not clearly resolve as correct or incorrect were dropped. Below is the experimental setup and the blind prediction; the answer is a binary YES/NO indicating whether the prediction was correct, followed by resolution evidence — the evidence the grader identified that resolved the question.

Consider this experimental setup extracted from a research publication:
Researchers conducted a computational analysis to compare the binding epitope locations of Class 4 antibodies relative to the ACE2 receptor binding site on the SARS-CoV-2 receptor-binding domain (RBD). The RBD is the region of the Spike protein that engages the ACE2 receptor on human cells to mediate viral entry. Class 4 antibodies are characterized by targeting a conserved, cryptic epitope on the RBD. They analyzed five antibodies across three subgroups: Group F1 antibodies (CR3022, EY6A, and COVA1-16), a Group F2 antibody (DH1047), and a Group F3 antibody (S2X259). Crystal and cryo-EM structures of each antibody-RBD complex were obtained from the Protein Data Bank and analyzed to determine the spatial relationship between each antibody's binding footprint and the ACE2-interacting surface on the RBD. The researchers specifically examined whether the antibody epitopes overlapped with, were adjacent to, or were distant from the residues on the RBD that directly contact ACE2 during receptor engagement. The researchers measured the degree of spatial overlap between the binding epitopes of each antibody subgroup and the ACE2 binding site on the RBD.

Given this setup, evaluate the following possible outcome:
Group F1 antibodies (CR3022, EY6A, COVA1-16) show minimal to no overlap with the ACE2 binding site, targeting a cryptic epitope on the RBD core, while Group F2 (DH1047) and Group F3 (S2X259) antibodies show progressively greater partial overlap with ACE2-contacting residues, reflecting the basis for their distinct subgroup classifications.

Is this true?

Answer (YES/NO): YES